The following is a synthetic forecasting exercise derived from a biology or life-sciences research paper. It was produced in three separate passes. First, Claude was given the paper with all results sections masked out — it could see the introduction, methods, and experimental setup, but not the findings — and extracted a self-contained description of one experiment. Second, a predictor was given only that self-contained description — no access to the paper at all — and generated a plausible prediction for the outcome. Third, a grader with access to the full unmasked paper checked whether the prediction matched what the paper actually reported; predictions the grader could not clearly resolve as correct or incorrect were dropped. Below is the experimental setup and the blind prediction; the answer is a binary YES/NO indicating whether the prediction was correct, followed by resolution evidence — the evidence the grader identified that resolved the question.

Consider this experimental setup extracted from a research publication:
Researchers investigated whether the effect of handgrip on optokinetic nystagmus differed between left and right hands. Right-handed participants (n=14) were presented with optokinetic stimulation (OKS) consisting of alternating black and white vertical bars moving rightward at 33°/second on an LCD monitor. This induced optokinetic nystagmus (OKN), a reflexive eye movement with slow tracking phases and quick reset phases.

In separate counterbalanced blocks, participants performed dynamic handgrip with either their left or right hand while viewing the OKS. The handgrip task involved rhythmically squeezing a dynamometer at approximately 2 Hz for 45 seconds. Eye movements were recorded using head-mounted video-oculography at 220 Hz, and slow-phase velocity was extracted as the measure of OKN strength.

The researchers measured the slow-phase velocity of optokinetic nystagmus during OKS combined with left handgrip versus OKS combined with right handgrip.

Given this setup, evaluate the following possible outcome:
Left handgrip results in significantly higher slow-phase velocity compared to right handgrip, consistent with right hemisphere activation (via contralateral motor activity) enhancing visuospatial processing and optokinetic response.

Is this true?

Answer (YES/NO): NO